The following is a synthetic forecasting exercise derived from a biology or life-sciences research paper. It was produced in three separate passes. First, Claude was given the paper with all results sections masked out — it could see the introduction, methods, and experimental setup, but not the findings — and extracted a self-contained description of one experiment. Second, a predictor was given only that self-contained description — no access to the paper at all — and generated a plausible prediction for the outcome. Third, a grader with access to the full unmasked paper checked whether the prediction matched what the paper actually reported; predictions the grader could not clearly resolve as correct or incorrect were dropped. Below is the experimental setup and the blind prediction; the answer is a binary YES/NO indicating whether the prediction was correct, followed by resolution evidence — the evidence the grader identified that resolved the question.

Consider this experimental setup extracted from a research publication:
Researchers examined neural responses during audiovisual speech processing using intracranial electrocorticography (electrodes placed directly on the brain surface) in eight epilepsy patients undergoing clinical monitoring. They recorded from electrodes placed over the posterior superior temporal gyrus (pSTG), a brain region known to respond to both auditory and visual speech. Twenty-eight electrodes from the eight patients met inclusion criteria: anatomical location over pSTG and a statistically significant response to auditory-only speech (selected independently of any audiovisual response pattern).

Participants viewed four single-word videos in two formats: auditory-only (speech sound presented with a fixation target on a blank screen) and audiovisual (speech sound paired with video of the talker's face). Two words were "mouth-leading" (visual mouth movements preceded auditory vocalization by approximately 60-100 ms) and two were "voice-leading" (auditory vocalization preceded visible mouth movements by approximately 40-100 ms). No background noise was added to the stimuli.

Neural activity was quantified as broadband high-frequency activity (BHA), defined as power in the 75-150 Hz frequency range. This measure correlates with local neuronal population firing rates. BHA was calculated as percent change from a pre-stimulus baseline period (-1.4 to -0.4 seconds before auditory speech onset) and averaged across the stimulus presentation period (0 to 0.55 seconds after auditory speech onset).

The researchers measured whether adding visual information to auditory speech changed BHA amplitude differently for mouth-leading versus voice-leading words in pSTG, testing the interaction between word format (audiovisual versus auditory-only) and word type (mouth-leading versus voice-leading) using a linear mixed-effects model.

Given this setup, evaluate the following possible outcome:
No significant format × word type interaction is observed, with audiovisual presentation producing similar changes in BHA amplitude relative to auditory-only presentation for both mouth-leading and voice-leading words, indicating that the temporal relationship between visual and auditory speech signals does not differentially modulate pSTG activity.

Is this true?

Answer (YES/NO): NO